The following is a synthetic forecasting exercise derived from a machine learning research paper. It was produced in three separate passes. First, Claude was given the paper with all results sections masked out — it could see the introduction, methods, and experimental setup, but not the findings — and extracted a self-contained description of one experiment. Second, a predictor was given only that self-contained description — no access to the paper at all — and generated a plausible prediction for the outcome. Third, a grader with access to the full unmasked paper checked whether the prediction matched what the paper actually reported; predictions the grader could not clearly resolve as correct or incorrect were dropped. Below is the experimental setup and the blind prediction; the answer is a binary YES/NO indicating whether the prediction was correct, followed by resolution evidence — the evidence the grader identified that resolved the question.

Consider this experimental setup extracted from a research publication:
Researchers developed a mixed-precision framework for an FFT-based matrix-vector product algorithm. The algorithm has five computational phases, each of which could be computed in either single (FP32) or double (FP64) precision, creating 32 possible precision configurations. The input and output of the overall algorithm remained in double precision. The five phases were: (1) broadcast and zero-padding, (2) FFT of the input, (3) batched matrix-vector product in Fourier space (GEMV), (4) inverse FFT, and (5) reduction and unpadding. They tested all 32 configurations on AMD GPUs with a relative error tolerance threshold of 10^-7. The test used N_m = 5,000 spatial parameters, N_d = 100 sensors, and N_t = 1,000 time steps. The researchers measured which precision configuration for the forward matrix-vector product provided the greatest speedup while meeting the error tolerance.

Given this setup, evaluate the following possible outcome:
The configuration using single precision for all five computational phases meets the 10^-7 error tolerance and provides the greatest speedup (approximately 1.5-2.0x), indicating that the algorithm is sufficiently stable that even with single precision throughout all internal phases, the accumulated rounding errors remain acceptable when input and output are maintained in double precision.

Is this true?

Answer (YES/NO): NO